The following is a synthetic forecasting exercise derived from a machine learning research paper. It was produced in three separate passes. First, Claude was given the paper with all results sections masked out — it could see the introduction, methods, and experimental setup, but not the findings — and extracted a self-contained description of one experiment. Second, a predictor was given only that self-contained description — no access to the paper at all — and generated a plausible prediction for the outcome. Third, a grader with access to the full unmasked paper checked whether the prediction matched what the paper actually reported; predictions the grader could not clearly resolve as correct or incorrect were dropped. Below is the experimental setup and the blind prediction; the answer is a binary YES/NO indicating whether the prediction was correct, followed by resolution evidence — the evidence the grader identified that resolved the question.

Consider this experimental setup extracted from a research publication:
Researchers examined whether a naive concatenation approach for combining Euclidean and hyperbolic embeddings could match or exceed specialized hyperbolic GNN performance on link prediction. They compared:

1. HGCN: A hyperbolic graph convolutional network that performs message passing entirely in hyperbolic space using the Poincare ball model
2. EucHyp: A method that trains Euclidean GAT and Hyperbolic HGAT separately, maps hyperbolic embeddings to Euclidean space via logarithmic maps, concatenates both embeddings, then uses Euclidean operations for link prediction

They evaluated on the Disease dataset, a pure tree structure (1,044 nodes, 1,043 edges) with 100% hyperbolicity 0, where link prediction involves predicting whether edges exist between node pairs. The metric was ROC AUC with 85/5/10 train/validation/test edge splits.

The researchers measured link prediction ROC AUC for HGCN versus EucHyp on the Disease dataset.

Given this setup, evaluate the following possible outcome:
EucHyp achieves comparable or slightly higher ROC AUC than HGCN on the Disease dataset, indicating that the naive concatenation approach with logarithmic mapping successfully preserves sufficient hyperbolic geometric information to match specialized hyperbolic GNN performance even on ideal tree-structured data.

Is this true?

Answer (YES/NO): NO